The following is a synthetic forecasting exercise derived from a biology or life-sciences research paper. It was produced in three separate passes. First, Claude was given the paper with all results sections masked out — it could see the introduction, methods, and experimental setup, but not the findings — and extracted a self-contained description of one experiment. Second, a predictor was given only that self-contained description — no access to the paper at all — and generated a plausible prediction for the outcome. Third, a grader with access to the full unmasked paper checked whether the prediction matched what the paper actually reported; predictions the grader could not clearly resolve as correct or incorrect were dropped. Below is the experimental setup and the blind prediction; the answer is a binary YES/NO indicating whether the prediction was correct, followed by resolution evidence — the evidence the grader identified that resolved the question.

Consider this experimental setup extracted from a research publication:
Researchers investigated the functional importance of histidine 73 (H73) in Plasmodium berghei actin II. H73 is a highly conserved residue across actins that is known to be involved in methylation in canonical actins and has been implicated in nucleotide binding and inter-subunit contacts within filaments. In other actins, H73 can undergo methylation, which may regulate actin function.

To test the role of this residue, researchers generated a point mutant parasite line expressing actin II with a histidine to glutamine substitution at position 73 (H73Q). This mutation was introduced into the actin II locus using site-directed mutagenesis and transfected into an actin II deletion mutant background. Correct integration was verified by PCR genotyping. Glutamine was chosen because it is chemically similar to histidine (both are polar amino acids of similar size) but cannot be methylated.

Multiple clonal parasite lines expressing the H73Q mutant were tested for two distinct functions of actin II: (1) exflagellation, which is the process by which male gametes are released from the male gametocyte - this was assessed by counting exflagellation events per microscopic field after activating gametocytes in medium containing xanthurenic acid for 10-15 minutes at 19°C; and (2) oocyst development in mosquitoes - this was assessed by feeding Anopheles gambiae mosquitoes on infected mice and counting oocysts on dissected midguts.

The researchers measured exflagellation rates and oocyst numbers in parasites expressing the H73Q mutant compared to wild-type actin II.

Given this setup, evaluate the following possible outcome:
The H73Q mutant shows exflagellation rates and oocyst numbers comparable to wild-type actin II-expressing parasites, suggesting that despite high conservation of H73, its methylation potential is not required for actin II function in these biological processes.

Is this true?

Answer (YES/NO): NO